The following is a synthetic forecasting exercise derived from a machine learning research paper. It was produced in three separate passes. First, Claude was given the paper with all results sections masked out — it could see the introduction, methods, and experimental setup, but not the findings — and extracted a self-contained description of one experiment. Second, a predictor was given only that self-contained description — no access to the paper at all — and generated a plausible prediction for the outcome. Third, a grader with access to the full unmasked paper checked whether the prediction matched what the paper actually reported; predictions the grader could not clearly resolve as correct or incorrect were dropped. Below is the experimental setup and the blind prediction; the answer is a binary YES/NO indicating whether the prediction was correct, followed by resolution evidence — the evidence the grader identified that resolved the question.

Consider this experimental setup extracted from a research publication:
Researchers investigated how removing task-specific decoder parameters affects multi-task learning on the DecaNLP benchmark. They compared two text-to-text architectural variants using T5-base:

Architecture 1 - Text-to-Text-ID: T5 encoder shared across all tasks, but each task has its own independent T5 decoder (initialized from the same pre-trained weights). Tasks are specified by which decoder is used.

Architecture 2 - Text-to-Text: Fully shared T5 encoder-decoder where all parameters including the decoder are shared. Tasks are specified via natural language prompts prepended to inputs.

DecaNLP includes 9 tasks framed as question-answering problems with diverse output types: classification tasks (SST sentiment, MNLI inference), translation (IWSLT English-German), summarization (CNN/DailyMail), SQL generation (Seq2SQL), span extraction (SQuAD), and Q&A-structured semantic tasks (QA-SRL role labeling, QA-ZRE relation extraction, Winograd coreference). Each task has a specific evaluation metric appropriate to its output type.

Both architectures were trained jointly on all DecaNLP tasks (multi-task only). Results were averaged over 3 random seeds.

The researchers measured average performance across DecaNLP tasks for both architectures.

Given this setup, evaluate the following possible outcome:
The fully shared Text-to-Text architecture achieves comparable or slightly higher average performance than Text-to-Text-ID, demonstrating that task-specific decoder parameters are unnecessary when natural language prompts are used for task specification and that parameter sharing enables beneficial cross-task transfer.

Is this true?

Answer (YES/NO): NO